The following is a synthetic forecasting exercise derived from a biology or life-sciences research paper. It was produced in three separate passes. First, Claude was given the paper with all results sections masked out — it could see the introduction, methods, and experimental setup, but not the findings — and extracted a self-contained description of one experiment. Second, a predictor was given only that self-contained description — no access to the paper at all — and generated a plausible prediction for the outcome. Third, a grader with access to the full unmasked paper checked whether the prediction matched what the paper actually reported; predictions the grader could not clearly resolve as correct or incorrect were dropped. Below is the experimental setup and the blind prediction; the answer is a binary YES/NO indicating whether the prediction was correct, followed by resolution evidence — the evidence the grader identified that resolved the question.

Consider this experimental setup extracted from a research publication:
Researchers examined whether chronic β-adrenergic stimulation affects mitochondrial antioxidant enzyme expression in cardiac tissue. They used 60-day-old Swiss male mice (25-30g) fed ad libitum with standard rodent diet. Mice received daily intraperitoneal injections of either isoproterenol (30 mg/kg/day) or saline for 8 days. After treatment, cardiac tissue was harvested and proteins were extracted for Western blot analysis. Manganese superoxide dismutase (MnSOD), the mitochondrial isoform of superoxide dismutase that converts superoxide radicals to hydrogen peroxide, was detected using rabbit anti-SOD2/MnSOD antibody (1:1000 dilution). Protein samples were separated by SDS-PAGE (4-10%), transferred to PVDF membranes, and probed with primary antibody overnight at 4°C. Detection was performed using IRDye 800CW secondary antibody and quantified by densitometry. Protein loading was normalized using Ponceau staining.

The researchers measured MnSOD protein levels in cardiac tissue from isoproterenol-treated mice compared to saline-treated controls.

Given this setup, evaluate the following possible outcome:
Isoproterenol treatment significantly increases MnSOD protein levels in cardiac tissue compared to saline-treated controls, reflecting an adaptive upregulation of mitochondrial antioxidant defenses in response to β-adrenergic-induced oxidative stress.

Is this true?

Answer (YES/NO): NO